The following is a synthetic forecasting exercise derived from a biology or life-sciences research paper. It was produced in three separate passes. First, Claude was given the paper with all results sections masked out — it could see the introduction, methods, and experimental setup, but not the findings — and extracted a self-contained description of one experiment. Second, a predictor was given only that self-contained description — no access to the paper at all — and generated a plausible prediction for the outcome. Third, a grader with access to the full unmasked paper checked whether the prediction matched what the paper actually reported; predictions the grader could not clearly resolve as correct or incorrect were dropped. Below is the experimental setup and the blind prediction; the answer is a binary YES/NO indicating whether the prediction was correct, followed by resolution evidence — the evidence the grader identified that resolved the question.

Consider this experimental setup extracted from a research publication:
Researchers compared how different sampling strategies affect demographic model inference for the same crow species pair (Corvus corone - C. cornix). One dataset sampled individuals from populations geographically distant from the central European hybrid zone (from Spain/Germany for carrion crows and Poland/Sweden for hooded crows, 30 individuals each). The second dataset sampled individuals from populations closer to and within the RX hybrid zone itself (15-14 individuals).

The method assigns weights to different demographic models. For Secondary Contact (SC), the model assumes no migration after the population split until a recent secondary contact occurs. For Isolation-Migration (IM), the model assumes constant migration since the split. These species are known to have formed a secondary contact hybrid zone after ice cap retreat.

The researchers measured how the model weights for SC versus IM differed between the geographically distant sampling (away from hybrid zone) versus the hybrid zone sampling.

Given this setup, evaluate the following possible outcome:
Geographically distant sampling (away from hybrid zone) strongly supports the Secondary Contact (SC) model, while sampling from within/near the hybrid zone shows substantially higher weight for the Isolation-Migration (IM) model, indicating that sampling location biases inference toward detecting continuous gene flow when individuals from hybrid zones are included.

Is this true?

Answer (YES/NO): NO